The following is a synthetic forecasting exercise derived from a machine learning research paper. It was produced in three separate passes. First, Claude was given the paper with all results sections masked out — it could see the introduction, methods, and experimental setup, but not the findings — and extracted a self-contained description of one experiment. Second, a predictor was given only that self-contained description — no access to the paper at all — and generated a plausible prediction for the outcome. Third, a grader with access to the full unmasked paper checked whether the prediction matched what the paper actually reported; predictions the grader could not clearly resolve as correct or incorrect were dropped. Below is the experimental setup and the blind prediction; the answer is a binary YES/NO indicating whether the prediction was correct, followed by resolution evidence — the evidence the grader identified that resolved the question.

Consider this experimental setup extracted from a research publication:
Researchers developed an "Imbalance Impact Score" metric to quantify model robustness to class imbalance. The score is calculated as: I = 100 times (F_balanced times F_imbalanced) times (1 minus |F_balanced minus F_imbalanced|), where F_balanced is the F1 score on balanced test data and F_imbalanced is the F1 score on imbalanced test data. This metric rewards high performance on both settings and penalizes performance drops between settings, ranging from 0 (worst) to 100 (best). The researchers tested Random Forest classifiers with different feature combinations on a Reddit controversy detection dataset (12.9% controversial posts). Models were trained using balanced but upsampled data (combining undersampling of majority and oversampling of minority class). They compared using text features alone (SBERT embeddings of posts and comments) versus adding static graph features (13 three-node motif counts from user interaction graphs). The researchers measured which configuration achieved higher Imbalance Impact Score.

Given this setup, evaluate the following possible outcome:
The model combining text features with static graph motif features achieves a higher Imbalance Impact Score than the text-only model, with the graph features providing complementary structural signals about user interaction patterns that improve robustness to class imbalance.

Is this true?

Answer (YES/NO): YES